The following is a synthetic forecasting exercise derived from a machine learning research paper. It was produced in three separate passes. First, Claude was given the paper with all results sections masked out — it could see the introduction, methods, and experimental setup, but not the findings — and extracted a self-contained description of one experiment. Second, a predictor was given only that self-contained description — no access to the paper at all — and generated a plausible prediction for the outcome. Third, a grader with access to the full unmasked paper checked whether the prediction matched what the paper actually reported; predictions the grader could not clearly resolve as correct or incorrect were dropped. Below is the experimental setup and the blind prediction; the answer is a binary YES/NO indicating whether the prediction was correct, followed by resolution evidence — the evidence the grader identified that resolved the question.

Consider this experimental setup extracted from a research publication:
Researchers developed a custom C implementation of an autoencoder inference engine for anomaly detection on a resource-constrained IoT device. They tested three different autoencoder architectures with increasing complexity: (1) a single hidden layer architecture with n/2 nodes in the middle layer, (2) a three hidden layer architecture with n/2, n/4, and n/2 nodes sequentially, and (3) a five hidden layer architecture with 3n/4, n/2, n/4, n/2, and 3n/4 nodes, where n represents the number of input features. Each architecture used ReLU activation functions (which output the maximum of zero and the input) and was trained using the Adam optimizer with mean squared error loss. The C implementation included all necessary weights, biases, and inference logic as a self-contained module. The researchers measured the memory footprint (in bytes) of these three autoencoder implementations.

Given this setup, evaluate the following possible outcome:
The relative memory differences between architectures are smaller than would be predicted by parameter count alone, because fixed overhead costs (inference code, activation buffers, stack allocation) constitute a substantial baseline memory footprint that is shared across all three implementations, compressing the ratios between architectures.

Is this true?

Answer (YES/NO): YES